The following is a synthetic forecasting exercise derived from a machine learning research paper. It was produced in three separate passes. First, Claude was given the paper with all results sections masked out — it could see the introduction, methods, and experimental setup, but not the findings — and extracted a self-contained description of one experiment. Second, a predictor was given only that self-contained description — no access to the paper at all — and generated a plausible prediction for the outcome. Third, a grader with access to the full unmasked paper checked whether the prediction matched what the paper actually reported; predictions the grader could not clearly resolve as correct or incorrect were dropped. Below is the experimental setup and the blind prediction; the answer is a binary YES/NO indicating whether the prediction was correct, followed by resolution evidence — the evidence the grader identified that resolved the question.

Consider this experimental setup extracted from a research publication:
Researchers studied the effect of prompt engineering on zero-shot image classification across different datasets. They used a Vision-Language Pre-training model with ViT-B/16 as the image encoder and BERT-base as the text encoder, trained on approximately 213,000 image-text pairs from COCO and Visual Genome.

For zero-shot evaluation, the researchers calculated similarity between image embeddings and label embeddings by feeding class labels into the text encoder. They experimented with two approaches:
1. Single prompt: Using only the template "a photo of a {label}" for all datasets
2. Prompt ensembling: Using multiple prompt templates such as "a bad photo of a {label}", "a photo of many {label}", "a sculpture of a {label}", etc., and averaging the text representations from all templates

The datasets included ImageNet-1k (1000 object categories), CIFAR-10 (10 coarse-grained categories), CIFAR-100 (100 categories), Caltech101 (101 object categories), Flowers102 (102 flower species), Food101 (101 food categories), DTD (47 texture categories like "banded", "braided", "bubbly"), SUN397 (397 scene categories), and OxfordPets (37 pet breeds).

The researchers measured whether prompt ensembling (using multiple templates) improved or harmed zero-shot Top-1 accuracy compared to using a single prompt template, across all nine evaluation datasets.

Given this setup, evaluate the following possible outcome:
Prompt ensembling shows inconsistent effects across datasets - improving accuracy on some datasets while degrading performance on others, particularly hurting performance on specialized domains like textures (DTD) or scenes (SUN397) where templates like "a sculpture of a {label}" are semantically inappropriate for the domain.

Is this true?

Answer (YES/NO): NO